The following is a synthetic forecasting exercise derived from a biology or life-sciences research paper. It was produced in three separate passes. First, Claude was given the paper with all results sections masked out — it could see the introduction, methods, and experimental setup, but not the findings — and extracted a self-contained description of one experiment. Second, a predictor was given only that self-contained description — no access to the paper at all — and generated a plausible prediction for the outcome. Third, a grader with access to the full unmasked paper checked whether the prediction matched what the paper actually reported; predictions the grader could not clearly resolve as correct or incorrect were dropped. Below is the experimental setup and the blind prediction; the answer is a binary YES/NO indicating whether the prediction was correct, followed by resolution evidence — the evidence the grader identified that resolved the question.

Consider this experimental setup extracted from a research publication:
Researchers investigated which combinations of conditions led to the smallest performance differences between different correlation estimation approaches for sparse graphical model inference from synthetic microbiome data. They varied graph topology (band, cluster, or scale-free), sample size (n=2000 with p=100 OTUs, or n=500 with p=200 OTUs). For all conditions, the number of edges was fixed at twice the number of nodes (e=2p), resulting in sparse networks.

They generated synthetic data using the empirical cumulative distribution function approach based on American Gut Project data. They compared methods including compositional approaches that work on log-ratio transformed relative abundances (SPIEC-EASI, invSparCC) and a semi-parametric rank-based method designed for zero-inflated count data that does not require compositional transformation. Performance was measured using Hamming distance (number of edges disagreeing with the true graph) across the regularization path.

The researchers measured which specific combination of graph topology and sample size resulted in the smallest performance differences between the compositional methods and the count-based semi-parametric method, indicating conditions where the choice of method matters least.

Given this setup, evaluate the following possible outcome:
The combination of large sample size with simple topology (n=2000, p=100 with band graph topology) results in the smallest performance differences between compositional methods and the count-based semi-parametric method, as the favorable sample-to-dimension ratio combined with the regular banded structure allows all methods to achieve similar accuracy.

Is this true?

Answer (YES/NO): NO